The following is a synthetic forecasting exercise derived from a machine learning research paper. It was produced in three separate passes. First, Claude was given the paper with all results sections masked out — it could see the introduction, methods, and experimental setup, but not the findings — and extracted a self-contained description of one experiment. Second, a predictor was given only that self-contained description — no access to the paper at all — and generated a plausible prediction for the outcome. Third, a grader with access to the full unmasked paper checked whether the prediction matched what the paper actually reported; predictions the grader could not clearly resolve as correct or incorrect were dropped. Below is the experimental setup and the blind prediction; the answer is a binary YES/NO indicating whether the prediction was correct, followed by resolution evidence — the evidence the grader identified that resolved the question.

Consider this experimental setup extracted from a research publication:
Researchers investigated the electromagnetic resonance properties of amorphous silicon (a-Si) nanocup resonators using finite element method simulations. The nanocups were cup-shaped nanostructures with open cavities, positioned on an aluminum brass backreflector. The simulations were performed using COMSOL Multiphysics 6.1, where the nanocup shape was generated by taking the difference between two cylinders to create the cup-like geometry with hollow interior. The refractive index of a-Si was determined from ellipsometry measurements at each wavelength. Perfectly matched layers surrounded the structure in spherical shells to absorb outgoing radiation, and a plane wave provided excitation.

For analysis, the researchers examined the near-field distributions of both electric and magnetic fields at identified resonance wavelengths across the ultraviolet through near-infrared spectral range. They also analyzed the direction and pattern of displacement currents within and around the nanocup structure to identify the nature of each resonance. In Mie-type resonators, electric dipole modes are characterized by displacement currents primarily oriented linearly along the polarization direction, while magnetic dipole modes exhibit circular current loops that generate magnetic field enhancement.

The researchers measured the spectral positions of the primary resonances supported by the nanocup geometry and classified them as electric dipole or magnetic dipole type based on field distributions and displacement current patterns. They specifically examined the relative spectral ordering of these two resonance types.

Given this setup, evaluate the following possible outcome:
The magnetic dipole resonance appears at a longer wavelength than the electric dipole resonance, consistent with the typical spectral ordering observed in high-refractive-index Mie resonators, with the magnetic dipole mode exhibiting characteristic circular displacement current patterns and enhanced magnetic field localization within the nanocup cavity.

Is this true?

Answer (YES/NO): YES